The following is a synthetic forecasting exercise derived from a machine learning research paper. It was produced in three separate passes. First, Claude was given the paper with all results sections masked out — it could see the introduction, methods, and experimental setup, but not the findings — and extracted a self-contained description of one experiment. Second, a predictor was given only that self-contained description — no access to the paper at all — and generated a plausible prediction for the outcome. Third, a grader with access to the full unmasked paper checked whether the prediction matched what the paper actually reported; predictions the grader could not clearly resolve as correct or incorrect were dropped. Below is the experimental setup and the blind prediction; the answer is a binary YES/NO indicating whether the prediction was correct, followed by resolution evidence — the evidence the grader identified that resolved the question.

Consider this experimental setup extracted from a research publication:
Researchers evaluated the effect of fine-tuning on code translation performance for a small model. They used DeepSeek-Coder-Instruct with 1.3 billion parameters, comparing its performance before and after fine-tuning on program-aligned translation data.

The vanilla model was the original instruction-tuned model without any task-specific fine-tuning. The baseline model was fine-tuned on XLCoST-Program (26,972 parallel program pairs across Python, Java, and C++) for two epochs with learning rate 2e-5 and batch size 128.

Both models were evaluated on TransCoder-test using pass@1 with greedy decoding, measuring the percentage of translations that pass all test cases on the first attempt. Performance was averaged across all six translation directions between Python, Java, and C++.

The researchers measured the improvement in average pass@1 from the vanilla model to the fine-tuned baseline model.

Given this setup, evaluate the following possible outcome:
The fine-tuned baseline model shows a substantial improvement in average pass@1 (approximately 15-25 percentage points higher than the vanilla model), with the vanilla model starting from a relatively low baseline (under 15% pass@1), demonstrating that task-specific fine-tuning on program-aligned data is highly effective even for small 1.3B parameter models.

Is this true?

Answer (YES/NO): NO